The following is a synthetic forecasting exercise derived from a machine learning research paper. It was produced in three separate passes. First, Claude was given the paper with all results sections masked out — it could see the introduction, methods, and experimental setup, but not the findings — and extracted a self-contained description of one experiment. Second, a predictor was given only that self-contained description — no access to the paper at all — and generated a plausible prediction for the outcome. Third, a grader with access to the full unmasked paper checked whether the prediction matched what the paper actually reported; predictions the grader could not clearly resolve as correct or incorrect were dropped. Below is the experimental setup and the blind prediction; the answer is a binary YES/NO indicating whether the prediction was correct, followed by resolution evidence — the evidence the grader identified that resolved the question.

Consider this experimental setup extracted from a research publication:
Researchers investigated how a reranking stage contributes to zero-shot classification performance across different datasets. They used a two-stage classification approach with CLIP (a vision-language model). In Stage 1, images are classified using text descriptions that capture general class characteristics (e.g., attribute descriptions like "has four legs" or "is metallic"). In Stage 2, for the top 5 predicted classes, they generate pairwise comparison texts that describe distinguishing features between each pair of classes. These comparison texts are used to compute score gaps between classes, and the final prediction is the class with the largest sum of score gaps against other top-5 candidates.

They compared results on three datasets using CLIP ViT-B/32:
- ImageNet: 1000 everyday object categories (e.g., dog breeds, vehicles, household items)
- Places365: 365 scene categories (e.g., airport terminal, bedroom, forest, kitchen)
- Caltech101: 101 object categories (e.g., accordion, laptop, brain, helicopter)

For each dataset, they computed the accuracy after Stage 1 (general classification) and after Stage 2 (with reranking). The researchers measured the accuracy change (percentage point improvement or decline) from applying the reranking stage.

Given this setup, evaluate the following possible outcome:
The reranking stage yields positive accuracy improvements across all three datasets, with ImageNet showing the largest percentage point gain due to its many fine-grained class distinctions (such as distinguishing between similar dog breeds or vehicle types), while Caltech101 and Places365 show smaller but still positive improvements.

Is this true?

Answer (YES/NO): NO